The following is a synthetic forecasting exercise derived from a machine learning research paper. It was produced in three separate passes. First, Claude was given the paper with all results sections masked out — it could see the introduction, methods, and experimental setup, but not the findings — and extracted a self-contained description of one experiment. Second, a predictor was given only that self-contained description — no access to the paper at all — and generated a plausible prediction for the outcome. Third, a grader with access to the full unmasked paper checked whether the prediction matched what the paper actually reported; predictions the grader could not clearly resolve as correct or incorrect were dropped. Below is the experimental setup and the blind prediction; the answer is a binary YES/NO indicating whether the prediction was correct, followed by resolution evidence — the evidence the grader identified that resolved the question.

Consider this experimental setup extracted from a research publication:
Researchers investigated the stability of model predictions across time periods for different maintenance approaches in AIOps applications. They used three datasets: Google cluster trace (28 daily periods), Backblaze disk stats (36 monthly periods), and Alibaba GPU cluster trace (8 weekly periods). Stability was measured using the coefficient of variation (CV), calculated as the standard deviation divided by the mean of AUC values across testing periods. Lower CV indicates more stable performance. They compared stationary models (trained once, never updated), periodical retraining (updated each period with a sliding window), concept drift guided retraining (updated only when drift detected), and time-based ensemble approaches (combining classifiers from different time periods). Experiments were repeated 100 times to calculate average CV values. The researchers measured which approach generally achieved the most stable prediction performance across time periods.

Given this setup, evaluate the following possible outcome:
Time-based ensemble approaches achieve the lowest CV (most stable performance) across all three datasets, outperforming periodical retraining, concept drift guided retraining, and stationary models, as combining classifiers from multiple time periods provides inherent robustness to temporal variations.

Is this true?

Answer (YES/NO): NO